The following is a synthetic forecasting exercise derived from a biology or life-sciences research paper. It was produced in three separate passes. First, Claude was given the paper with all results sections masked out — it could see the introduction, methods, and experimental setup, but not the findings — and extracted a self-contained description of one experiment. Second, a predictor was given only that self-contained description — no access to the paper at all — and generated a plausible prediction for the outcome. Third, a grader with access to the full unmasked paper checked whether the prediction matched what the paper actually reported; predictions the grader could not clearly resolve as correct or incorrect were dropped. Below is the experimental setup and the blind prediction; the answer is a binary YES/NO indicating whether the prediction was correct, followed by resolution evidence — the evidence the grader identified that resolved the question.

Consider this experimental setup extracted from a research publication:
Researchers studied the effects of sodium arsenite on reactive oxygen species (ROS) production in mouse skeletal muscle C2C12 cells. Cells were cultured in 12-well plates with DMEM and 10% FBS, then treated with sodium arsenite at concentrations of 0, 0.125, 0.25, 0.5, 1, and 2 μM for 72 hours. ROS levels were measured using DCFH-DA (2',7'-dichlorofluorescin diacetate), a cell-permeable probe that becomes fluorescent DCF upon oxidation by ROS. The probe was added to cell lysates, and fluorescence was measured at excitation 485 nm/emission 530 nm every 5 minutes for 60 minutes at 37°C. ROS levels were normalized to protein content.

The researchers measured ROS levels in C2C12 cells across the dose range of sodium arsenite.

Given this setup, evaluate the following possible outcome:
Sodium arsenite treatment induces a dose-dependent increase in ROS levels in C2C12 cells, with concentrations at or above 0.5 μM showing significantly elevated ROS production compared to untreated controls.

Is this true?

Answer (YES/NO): NO